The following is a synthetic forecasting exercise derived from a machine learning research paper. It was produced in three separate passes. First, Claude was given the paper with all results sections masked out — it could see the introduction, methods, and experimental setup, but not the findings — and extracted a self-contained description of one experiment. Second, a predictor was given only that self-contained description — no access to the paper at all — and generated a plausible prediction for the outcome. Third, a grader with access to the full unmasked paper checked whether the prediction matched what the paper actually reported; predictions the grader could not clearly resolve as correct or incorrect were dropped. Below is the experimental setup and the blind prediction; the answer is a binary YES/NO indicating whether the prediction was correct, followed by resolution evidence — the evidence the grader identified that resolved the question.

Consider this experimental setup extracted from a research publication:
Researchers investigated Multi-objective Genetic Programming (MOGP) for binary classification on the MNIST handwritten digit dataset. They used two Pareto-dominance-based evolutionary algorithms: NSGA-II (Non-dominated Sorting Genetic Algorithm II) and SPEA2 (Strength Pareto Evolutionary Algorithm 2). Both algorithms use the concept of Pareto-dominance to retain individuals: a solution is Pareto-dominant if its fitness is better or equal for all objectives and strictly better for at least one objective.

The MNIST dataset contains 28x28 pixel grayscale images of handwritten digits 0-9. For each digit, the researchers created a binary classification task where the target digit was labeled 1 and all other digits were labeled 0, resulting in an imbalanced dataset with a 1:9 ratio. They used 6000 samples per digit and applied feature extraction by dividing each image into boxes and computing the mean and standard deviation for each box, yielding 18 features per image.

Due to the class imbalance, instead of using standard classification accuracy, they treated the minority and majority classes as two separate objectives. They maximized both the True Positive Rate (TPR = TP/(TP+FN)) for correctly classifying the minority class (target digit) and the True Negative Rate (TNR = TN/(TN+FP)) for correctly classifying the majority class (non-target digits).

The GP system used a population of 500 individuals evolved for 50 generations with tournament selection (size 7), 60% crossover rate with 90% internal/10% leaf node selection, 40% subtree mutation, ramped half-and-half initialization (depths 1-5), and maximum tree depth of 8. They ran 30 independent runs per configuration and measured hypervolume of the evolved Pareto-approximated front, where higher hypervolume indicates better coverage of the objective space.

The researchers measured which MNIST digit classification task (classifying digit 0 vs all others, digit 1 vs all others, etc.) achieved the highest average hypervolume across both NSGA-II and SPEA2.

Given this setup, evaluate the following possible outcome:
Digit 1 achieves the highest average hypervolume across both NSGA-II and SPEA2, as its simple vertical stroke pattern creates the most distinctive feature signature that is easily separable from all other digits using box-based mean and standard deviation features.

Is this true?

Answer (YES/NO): YES